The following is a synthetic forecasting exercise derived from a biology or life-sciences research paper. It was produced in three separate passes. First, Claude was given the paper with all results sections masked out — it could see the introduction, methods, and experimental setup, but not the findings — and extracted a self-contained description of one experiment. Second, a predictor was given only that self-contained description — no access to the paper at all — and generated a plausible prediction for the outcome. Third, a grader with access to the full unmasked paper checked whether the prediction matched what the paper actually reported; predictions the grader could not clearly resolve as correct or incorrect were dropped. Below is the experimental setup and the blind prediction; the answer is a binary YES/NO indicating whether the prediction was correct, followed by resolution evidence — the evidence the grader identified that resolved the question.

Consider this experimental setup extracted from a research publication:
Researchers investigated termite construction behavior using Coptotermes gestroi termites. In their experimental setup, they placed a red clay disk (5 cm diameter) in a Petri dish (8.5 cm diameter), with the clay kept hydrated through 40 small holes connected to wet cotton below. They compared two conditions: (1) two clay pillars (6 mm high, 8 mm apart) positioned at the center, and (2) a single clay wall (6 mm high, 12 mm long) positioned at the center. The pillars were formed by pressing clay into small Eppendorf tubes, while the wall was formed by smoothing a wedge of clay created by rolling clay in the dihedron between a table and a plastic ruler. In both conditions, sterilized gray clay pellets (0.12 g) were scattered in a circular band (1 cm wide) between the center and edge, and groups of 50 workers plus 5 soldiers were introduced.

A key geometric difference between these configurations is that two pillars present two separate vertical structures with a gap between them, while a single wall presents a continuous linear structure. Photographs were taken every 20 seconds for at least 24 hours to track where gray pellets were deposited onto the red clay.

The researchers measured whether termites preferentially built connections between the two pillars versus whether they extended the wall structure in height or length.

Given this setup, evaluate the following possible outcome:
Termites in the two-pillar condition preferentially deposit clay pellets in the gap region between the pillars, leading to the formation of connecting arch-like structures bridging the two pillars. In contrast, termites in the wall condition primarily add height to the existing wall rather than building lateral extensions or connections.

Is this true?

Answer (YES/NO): NO